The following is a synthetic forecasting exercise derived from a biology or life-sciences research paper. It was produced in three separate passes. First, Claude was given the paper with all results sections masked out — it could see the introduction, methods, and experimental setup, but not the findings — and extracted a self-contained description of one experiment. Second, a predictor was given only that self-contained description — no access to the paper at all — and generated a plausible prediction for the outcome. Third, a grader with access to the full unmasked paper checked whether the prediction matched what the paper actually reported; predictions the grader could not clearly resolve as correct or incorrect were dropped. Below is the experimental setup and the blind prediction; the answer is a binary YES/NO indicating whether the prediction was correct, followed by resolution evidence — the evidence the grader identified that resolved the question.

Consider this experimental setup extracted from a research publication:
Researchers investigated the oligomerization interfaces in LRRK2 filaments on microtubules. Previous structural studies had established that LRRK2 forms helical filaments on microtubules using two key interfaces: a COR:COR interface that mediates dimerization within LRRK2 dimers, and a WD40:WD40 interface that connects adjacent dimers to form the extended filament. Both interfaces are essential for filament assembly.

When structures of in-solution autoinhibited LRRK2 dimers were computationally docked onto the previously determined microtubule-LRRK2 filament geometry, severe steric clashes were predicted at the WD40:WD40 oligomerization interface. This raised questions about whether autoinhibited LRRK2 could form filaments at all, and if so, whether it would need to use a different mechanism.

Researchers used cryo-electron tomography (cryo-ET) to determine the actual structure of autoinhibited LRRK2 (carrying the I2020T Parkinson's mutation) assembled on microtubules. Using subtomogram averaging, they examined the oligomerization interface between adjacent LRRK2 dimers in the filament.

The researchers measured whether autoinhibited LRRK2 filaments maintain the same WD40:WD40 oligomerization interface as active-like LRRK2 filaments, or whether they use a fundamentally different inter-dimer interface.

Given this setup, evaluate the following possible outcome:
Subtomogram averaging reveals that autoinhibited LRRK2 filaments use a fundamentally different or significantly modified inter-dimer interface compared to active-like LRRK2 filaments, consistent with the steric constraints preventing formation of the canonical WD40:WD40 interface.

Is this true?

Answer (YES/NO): NO